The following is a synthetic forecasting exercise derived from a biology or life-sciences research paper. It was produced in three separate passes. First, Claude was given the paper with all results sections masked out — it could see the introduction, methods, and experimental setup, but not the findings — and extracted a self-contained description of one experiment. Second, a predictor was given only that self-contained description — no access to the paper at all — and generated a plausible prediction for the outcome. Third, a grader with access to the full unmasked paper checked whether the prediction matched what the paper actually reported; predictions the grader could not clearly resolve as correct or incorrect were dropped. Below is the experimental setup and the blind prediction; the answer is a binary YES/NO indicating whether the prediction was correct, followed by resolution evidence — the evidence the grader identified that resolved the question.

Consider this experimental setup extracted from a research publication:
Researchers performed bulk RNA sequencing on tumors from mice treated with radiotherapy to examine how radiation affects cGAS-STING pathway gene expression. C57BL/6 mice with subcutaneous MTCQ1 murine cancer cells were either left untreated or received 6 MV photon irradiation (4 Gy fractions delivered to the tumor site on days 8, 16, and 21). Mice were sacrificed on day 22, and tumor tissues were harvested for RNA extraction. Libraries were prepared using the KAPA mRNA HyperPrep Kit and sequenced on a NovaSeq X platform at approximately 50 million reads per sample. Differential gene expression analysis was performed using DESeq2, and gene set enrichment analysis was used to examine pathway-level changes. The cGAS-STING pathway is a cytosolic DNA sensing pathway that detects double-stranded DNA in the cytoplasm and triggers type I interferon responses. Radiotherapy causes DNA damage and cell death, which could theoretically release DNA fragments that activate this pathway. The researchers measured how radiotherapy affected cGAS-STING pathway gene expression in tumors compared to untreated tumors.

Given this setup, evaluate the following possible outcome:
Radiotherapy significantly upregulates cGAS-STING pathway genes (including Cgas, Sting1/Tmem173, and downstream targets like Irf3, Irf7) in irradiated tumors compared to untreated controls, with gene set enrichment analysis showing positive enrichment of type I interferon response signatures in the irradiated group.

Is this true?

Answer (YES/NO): NO